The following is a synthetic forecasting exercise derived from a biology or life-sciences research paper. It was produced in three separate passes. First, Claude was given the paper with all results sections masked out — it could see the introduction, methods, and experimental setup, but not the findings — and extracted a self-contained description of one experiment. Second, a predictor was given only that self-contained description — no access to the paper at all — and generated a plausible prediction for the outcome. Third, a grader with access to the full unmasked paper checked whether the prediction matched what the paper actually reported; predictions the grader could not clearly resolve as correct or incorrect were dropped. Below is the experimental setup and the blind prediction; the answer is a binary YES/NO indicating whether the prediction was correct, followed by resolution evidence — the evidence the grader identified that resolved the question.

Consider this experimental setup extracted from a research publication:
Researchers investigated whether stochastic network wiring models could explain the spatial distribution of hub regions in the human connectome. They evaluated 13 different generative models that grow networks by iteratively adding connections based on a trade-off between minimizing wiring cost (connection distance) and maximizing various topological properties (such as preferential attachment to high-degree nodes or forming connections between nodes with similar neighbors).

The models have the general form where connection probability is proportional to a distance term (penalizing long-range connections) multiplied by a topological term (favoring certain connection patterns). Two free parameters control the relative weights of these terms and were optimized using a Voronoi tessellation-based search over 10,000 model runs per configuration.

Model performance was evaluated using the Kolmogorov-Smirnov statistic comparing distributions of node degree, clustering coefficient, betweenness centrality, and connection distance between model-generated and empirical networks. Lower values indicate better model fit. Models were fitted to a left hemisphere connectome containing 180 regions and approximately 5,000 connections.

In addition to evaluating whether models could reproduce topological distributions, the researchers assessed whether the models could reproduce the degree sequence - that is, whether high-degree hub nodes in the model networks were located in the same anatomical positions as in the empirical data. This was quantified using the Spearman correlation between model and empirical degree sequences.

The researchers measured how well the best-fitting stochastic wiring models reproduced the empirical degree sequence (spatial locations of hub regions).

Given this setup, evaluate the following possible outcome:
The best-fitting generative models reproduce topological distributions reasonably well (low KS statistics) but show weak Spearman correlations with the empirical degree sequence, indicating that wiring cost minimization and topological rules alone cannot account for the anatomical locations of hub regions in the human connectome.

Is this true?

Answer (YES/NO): YES